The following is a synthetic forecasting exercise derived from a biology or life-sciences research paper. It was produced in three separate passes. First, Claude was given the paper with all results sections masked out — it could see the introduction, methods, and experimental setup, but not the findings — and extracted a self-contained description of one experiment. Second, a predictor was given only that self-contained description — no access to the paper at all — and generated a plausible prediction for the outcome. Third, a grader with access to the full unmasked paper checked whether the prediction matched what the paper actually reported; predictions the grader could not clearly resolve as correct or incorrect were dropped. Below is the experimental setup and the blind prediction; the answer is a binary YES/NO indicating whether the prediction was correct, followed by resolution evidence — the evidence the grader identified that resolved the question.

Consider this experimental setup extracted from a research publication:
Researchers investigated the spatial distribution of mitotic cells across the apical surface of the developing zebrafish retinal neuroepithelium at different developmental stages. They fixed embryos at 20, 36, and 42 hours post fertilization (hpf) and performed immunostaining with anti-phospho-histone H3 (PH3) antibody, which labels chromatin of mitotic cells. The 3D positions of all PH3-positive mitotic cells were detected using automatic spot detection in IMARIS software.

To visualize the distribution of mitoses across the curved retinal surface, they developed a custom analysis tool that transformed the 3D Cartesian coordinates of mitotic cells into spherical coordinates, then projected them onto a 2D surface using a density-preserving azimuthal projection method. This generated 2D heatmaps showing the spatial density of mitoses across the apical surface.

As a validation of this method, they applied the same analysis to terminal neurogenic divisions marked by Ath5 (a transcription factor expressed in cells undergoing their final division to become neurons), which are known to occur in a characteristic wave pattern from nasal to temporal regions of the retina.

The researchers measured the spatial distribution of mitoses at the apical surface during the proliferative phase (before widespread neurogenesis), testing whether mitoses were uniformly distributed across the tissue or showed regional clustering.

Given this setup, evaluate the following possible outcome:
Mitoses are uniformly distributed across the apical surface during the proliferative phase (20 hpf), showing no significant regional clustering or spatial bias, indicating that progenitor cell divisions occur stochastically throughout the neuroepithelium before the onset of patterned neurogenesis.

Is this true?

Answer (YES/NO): YES